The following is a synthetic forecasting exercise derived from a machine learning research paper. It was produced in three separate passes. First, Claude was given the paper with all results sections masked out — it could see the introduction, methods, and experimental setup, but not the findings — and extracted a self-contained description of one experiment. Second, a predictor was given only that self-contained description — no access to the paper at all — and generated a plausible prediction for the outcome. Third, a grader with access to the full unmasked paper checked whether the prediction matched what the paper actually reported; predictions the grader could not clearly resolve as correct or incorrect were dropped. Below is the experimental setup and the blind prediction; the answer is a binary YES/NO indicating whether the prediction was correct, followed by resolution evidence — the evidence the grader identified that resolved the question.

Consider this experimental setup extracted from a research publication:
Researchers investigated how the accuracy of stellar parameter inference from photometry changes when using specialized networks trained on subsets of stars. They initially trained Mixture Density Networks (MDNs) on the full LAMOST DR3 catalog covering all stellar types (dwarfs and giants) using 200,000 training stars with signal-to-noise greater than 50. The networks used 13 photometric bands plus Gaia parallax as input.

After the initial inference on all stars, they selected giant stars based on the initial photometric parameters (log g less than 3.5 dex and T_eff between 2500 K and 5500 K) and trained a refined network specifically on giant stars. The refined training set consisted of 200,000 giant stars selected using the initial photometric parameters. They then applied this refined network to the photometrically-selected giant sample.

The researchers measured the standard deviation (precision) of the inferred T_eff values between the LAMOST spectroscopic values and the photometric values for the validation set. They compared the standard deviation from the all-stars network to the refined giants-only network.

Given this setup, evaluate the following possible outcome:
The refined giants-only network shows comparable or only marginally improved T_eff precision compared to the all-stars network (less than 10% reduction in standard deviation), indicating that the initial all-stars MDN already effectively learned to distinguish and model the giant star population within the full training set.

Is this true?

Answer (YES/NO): NO